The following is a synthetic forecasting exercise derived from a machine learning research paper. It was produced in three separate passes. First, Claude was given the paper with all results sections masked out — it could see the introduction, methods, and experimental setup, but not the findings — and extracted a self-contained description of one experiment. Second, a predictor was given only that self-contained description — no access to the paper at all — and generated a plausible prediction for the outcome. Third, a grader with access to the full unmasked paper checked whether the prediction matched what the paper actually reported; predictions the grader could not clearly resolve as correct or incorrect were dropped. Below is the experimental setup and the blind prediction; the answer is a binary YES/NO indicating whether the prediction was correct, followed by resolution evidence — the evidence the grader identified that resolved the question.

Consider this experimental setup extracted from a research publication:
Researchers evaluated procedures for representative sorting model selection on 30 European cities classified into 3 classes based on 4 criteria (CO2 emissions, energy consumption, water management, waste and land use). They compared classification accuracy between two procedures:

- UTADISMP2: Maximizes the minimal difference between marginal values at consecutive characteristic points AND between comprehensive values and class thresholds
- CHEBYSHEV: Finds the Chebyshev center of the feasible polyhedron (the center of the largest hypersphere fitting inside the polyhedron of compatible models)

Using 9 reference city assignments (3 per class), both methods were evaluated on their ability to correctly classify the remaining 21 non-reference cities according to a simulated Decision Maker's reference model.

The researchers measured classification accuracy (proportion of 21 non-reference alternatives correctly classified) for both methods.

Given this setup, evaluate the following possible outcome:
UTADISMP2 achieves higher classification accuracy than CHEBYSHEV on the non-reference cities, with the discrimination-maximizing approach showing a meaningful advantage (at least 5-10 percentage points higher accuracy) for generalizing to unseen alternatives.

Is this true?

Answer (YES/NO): YES